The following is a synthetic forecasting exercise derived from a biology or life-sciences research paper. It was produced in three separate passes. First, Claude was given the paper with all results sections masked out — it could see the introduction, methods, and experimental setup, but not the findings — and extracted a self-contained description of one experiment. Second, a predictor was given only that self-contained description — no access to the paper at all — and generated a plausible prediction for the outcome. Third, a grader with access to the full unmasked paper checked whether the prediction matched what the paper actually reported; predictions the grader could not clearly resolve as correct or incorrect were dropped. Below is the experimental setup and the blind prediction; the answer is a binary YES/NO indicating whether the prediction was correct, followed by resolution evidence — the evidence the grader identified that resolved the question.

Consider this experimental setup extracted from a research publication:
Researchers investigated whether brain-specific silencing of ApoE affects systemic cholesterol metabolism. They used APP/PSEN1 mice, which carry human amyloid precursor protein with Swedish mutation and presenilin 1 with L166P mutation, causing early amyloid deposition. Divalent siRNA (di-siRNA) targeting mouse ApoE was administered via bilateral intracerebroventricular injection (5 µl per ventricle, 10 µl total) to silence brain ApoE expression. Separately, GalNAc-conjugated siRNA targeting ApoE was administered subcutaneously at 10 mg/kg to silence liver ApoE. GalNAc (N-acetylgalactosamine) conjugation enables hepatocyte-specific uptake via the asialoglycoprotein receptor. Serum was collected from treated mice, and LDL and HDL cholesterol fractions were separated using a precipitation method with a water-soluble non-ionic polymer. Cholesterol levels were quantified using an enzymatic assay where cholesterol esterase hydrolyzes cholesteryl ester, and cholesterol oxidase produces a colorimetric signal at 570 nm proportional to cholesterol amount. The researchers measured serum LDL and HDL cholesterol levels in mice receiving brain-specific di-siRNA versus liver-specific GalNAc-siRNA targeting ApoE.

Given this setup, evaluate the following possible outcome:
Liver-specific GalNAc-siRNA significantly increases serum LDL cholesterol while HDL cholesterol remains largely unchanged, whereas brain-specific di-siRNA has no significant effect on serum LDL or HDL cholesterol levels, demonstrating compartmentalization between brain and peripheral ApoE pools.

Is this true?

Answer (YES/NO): YES